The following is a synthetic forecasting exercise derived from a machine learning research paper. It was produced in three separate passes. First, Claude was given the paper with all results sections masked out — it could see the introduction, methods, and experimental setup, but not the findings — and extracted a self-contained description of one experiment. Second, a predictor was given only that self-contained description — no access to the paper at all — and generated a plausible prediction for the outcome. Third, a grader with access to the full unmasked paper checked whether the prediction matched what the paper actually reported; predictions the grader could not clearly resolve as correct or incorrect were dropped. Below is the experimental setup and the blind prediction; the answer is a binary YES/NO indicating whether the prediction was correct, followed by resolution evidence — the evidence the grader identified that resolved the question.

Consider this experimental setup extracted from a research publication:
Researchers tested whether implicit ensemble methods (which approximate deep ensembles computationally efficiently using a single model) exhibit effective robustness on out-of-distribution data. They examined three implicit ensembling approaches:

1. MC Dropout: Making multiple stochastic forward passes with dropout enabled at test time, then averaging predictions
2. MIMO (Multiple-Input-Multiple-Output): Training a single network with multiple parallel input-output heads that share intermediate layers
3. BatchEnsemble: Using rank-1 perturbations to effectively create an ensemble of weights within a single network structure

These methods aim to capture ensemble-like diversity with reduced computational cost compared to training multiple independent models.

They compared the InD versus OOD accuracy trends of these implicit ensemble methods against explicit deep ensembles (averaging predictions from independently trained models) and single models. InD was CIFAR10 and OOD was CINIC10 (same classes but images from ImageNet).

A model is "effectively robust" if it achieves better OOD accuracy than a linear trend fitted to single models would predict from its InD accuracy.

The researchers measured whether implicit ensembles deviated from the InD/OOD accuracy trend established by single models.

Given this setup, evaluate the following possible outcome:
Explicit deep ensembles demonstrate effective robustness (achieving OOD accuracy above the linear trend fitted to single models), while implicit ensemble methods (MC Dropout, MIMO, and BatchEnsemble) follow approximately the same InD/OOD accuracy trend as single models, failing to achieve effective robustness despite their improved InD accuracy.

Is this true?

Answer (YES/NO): NO